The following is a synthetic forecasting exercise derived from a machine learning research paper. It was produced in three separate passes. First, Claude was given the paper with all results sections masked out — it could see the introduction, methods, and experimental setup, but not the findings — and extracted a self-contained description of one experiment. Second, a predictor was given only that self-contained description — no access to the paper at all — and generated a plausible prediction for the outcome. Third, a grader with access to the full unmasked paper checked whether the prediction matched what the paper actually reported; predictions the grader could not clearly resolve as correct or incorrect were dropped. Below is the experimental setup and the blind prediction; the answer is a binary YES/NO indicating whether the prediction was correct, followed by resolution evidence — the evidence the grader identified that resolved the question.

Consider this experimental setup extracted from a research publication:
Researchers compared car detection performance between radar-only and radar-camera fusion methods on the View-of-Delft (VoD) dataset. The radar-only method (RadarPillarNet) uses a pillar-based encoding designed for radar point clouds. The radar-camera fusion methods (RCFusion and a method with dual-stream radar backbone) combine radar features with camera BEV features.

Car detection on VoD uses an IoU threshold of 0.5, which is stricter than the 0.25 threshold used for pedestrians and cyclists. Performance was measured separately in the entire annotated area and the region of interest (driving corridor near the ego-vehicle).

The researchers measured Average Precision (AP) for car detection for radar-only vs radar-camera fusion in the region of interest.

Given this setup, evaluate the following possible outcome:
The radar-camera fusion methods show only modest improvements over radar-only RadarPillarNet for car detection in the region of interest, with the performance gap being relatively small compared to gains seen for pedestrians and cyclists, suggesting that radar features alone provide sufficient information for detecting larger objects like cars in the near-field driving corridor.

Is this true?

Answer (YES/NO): YES